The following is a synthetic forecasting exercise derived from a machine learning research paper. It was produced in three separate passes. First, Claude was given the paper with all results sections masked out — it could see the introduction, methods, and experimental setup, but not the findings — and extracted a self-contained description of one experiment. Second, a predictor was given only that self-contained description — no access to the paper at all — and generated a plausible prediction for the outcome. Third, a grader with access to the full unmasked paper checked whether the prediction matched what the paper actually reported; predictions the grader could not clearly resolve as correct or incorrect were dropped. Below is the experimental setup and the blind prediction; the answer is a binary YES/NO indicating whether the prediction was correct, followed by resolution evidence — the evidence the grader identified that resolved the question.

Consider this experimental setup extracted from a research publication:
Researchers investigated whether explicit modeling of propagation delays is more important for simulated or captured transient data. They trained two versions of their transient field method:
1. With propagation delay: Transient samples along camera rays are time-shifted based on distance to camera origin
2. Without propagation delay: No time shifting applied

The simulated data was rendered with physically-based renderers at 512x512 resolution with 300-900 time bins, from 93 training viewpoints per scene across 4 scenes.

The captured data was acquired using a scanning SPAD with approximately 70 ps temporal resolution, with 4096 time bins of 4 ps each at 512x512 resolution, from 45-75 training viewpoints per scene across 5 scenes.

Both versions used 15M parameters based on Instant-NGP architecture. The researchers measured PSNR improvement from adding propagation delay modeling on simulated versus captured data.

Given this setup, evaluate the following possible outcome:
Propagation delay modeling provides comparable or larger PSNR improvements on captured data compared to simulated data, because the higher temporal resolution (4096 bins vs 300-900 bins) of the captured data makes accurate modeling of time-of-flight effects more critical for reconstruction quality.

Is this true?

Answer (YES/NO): YES